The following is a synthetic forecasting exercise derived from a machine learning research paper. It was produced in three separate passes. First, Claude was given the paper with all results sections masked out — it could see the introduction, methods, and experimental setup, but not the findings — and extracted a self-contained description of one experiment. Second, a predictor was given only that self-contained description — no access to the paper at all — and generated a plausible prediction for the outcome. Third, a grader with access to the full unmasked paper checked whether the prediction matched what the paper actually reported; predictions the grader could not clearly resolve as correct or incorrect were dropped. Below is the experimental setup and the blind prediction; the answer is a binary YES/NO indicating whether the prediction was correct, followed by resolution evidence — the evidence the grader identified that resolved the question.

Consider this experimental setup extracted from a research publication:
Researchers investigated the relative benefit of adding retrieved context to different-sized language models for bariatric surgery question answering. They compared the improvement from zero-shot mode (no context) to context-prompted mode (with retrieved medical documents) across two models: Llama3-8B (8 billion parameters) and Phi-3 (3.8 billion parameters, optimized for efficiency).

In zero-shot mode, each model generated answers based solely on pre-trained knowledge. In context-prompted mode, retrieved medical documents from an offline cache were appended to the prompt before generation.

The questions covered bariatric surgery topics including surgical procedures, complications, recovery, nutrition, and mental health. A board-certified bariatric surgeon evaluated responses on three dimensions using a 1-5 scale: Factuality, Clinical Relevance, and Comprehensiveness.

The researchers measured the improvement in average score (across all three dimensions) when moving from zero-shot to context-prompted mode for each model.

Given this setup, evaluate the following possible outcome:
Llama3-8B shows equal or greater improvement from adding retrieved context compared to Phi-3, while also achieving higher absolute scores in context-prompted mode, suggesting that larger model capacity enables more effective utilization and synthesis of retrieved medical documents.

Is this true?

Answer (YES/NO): YES